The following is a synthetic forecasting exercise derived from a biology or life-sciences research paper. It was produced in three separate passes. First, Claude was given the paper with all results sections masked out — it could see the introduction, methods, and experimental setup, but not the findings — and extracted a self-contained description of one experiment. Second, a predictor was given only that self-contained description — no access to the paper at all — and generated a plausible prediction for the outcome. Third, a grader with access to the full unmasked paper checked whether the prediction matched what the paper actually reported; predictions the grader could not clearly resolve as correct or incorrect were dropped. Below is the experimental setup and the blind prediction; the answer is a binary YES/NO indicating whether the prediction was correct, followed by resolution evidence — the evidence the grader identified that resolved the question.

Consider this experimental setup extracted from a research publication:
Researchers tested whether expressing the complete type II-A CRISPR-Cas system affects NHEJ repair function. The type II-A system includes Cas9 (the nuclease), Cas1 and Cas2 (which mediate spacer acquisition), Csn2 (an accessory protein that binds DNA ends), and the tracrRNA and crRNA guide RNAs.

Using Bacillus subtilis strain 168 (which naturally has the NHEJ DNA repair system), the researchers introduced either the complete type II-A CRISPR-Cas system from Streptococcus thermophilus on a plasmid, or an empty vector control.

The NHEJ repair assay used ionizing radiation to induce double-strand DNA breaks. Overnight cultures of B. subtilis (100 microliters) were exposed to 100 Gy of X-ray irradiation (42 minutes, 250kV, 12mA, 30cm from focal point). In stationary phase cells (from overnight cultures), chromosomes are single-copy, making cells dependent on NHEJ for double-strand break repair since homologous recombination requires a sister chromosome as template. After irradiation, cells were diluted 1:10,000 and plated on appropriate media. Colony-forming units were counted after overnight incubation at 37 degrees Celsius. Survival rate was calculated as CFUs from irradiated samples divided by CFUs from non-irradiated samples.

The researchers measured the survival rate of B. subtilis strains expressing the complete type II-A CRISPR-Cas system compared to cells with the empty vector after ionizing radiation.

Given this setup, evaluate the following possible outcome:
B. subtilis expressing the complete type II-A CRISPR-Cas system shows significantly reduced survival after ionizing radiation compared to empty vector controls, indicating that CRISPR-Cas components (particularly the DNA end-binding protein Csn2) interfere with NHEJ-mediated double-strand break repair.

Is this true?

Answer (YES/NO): YES